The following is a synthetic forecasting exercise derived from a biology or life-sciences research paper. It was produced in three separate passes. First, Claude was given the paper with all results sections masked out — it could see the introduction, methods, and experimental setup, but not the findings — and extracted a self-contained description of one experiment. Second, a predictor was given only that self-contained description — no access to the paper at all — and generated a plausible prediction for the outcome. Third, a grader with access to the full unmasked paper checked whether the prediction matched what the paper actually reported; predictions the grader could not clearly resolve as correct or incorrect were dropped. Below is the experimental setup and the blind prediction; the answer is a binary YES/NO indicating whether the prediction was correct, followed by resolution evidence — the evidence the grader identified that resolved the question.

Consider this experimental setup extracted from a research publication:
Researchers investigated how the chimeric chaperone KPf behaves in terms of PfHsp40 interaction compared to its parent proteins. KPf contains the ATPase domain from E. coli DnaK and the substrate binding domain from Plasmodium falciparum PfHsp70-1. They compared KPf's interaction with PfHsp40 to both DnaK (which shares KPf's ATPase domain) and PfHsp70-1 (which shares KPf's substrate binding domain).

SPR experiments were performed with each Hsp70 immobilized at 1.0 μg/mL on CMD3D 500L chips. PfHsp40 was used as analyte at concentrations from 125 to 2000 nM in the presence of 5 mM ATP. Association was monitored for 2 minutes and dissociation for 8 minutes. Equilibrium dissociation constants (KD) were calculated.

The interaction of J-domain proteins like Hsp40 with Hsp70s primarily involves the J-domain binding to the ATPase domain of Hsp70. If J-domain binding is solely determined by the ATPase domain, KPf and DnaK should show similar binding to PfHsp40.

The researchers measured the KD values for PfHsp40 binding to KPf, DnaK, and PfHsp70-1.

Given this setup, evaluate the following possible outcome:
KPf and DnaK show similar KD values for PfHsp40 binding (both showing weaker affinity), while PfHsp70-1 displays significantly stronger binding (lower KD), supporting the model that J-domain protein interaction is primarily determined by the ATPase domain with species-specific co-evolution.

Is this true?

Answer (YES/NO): NO